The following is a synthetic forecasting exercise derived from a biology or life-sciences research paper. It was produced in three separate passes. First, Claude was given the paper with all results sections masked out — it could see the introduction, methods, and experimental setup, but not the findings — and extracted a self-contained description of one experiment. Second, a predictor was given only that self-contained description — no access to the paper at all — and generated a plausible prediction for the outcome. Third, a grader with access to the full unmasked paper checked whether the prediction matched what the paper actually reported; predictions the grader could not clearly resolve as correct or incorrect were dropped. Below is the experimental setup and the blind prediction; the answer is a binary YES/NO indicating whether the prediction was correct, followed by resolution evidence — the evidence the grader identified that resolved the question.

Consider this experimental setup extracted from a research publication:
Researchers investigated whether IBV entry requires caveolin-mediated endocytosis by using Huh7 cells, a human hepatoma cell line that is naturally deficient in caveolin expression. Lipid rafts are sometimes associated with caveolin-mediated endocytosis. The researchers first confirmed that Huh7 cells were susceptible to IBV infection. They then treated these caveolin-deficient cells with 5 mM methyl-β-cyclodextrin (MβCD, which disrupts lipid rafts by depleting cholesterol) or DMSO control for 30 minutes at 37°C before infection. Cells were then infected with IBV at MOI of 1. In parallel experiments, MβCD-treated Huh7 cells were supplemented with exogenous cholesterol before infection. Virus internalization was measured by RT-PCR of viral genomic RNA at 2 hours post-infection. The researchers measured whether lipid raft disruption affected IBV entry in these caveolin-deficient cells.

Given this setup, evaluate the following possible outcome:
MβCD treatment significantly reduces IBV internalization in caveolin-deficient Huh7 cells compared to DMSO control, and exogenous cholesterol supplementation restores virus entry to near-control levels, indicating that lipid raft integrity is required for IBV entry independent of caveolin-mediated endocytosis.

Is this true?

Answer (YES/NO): YES